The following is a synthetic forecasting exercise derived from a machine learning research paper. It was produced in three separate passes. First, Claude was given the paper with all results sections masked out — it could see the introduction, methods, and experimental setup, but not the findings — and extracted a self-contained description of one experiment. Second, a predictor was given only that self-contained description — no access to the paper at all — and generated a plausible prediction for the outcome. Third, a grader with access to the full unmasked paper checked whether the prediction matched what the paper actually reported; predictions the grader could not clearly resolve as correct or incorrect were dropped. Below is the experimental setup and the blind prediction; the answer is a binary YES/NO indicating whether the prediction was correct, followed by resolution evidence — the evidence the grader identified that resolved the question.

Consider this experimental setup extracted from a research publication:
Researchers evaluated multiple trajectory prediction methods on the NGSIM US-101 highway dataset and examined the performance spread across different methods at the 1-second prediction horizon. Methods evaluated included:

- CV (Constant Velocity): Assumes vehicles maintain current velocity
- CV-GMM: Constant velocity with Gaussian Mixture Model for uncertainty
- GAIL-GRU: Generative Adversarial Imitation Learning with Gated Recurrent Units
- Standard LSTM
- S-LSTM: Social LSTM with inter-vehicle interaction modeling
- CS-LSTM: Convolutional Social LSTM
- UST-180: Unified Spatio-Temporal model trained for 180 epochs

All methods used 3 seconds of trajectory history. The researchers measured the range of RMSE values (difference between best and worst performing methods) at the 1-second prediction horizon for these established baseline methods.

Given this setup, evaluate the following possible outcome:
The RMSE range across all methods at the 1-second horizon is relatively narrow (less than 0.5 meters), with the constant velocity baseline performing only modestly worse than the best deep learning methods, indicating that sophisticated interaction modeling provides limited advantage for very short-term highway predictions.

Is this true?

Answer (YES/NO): YES